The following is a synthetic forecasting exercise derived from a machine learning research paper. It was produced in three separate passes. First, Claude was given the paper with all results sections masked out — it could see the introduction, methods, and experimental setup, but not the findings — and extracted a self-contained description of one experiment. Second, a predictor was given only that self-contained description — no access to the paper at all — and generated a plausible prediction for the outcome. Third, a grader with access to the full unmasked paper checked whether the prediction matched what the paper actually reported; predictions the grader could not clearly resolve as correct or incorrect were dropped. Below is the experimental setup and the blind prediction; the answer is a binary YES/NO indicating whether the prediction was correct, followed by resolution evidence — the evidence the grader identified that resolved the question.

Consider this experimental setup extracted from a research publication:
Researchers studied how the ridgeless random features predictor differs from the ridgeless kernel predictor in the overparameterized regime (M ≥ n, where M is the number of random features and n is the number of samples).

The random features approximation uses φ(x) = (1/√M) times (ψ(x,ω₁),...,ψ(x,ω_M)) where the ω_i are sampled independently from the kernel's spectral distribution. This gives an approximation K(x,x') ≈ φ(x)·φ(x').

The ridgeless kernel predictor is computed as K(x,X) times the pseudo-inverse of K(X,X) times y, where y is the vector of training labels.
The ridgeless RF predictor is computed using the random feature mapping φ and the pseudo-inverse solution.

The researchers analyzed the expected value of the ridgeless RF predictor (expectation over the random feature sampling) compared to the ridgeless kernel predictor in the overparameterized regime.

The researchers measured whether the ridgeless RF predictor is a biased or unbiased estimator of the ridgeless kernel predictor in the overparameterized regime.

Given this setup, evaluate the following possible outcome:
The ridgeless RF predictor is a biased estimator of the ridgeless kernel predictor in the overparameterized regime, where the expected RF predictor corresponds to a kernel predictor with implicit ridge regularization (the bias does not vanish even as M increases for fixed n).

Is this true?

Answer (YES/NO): NO